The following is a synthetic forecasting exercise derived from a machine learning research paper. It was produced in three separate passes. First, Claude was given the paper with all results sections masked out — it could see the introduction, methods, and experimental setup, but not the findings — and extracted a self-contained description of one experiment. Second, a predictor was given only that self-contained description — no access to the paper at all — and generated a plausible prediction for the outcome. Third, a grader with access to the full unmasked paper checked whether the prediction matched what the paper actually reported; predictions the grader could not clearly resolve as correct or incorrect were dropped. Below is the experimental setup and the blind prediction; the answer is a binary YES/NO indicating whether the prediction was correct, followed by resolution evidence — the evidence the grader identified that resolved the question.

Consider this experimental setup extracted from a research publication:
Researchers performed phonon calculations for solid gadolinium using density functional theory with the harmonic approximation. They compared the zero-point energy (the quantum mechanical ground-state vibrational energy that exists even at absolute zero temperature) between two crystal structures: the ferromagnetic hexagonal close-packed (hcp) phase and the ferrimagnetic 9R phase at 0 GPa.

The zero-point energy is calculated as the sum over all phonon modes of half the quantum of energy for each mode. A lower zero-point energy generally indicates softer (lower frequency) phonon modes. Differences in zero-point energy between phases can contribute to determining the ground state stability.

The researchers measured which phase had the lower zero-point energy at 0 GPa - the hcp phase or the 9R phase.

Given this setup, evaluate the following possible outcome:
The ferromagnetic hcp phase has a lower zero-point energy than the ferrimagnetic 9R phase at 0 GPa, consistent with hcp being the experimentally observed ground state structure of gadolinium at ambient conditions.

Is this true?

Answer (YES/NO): NO